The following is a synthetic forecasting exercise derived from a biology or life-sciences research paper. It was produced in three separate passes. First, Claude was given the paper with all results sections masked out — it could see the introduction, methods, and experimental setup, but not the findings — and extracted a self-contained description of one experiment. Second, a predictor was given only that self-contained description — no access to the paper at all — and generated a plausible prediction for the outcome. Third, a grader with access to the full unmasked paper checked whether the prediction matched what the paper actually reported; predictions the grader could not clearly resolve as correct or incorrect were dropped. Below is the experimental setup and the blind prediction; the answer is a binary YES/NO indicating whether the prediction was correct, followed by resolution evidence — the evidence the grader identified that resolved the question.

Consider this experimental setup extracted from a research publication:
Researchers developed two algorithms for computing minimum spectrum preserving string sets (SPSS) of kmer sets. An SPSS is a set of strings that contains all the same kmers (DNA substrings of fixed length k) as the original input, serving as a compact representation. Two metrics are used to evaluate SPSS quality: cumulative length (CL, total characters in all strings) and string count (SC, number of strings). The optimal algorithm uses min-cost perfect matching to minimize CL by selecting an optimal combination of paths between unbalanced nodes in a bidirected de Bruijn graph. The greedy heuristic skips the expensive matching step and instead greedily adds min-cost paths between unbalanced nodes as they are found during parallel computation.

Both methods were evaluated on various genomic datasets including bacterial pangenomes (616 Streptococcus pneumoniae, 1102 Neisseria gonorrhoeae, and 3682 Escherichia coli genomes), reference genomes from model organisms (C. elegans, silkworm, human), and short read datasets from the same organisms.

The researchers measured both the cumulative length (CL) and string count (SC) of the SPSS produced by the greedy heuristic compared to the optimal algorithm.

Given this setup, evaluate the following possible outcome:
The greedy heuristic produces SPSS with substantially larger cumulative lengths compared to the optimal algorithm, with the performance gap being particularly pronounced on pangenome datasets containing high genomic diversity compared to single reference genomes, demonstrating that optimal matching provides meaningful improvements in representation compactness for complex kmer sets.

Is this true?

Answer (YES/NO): NO